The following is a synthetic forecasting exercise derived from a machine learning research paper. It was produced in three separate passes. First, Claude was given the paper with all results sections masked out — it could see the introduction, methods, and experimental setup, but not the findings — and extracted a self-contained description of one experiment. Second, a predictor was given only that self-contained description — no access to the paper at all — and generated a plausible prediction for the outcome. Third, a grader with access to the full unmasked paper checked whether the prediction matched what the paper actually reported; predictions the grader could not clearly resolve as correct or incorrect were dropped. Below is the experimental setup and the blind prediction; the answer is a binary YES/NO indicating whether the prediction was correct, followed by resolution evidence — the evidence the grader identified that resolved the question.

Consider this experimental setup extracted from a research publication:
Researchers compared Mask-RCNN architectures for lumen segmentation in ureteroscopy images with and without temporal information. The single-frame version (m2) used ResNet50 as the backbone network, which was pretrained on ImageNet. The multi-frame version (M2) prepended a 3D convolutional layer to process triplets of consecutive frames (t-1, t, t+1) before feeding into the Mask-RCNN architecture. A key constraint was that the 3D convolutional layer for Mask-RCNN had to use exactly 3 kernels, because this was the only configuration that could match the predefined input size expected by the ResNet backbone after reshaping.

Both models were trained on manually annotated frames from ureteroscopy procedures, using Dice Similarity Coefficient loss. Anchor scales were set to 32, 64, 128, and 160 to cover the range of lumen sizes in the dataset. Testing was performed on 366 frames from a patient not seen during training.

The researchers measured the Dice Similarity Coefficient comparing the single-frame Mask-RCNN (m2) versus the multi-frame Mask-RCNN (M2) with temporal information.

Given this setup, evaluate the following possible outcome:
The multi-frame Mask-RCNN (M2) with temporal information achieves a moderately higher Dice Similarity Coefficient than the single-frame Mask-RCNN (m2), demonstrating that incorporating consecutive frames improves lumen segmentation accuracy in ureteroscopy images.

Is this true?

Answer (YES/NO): NO